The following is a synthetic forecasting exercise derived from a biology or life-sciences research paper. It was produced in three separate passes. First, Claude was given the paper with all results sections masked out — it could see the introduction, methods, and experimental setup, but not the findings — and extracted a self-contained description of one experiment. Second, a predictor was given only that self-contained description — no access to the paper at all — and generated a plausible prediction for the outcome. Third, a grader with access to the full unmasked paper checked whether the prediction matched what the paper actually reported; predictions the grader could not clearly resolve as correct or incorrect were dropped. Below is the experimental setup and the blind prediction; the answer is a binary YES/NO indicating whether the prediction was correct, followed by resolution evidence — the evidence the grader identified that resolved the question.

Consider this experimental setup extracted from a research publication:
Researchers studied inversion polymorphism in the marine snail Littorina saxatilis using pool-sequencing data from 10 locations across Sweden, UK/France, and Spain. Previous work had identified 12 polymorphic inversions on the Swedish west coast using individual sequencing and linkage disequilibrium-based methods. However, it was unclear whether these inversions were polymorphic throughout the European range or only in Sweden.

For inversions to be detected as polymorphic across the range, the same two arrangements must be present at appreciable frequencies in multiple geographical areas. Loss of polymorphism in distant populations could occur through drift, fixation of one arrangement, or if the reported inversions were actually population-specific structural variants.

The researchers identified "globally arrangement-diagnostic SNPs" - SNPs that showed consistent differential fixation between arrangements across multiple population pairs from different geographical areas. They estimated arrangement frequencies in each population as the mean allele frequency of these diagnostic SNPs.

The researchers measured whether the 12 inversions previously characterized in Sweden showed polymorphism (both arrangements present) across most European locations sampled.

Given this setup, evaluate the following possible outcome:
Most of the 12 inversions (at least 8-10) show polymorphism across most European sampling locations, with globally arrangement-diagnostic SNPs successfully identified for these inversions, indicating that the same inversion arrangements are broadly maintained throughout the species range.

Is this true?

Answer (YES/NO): YES